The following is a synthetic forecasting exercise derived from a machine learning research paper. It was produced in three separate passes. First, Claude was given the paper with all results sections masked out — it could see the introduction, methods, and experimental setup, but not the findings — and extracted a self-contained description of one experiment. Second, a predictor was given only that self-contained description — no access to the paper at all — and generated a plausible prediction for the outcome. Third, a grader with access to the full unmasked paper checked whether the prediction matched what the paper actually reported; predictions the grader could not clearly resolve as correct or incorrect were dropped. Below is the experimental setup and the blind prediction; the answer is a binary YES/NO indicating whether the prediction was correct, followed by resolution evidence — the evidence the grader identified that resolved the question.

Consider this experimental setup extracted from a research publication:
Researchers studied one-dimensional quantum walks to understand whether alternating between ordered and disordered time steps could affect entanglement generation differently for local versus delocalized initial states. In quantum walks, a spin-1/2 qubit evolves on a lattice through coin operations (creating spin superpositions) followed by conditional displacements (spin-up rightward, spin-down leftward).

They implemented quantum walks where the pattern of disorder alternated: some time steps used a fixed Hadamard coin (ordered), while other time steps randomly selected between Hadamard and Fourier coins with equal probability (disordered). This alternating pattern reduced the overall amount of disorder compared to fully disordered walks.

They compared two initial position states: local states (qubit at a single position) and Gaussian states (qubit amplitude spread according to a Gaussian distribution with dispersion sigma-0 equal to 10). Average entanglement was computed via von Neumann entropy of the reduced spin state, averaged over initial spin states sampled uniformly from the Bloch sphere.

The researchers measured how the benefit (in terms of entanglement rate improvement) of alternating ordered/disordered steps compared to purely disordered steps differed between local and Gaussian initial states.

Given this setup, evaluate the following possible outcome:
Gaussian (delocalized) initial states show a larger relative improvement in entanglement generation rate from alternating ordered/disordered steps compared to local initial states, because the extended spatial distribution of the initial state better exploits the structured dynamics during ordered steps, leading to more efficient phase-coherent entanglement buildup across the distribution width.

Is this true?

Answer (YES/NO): YES